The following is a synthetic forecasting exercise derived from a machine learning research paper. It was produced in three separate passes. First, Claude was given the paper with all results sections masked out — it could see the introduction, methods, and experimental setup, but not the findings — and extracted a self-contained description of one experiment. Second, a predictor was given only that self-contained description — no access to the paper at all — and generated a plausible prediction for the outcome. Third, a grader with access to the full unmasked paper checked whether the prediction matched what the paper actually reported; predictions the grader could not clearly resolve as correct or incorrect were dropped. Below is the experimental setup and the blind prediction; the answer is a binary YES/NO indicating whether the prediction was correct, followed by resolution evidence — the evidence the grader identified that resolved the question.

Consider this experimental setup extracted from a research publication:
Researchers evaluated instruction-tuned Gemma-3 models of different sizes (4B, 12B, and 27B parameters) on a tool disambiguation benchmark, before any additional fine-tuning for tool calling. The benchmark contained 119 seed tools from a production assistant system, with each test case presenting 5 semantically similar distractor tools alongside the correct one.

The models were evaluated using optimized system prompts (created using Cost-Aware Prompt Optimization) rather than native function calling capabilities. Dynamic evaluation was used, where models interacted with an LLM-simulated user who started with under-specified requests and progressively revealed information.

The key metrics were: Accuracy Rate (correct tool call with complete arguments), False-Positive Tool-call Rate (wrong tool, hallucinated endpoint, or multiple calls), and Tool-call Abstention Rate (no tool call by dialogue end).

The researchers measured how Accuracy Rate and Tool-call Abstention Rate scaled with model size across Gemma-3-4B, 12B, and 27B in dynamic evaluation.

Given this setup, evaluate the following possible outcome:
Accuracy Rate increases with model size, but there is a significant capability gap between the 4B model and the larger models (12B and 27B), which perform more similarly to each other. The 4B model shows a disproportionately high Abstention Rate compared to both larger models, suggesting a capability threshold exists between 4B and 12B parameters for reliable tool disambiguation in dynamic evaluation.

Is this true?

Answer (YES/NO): NO